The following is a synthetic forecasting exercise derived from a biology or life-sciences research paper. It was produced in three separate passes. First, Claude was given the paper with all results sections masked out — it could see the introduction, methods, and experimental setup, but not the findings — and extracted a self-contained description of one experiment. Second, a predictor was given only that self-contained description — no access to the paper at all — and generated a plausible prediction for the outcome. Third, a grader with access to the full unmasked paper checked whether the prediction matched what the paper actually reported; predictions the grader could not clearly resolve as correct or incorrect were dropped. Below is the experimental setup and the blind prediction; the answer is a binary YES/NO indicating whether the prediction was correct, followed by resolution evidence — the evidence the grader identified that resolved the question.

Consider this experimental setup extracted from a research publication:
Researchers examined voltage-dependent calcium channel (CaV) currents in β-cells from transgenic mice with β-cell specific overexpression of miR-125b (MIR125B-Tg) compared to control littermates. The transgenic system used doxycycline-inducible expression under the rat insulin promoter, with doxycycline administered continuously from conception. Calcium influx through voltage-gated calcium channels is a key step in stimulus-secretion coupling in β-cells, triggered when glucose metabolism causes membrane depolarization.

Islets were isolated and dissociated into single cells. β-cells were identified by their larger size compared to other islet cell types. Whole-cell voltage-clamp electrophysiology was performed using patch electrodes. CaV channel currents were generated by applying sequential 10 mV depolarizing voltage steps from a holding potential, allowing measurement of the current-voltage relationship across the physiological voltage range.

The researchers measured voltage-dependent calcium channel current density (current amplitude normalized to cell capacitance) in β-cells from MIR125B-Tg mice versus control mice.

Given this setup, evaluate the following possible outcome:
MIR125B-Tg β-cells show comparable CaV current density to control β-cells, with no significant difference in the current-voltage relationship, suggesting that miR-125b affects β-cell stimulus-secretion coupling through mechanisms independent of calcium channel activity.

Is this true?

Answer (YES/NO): YES